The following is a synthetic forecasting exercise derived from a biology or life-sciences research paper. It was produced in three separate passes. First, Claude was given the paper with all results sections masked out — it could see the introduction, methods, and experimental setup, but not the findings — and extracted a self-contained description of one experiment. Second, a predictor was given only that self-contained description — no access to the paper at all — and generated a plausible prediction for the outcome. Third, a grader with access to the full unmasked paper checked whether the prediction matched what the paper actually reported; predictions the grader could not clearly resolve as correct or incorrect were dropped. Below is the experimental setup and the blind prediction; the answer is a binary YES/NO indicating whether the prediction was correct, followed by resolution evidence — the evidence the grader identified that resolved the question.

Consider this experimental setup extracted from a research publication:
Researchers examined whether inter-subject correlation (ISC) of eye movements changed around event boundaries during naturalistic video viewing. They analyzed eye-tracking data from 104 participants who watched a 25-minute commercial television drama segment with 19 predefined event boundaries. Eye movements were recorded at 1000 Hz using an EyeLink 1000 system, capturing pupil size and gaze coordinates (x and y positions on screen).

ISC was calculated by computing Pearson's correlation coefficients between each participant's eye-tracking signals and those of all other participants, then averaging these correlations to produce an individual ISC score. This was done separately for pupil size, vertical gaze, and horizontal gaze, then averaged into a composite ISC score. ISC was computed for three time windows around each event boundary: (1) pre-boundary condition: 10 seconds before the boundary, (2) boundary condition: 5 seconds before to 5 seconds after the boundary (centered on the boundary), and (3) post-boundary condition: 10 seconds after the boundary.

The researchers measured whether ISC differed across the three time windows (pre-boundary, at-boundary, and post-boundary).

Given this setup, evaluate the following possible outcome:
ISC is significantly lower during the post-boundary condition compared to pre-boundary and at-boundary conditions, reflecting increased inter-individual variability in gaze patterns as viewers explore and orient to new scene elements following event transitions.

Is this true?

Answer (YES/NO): NO